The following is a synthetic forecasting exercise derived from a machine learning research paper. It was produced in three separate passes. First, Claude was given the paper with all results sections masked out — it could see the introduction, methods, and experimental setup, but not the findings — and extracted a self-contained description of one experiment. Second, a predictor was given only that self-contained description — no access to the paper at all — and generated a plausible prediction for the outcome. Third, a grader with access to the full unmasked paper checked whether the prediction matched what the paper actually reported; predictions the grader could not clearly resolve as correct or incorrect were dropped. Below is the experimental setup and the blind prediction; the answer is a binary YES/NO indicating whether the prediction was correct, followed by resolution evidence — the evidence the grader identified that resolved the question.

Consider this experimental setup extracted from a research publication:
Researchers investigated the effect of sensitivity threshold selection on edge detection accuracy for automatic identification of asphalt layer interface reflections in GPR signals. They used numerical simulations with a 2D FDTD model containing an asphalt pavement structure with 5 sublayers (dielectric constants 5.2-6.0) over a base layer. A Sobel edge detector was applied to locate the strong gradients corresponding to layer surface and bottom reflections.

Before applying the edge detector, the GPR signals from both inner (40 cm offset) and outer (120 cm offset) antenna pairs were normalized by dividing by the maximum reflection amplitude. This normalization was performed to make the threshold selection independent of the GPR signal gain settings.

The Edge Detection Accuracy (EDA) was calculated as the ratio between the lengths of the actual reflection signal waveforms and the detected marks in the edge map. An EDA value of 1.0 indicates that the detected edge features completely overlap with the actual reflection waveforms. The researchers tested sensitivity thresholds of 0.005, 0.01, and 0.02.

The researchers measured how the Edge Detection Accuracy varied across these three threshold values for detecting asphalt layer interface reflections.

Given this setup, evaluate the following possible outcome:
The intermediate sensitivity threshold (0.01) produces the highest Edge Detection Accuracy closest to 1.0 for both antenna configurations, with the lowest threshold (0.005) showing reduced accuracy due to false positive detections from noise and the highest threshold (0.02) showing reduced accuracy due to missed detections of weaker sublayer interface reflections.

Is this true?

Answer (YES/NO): NO